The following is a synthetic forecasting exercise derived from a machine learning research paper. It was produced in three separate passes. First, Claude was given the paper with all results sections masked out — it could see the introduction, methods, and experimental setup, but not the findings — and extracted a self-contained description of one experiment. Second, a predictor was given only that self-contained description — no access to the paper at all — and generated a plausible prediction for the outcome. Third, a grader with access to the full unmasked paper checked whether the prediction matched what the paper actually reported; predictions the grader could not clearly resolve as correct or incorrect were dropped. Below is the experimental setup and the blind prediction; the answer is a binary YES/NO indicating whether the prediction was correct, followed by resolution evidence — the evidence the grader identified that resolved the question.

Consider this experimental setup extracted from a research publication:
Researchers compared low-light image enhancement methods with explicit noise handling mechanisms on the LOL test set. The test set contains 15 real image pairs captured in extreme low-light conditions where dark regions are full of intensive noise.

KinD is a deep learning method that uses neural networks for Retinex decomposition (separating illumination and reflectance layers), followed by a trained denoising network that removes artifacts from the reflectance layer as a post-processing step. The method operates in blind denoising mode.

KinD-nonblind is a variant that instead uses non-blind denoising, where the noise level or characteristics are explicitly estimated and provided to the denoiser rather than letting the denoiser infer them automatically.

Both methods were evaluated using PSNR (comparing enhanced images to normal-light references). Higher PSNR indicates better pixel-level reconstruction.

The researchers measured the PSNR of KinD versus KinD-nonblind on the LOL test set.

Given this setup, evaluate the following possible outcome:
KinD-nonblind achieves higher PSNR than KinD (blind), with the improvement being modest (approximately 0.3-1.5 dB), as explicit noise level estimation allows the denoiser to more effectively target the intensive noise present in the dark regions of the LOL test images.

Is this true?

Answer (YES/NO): NO